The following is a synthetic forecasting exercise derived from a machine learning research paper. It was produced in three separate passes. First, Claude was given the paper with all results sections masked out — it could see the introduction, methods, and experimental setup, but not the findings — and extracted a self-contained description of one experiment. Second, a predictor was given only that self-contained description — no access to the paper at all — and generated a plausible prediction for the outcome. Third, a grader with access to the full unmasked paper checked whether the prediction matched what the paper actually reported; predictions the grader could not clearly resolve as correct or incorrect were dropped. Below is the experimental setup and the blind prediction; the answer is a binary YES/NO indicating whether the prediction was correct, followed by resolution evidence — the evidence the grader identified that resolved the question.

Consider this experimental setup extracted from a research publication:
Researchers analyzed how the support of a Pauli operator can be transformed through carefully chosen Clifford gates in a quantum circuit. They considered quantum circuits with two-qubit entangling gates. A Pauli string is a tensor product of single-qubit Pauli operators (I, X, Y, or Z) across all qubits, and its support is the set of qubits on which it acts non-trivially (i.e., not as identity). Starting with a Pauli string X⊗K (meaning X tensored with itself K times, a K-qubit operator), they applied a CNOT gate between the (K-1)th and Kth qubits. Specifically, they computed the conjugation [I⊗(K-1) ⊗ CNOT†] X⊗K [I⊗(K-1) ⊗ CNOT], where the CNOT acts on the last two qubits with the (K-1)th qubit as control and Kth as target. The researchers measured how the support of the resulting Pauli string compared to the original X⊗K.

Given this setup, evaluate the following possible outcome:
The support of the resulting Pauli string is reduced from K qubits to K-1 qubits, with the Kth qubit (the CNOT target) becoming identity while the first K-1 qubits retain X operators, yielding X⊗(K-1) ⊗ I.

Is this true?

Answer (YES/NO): YES